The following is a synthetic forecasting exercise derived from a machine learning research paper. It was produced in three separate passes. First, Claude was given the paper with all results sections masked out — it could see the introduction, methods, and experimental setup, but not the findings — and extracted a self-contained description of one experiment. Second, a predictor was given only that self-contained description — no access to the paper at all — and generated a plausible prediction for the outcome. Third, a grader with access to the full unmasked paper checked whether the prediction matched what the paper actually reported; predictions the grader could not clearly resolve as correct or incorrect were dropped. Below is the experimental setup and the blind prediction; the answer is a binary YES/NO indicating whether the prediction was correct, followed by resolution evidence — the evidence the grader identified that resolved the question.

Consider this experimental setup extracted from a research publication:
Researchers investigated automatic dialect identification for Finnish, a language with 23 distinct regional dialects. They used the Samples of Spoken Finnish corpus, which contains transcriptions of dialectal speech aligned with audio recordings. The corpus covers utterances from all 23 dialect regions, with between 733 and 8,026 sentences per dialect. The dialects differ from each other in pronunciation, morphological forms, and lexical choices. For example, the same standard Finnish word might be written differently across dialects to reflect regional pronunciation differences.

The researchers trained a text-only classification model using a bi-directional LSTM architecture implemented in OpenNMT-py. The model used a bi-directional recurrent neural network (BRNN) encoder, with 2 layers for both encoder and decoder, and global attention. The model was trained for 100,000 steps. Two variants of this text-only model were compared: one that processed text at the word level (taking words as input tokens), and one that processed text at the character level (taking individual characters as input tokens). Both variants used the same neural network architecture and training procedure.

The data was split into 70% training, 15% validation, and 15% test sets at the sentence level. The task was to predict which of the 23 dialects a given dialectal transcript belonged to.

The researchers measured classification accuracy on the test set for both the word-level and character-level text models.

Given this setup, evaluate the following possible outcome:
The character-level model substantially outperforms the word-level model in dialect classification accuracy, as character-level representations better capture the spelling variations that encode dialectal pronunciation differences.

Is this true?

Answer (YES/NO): NO